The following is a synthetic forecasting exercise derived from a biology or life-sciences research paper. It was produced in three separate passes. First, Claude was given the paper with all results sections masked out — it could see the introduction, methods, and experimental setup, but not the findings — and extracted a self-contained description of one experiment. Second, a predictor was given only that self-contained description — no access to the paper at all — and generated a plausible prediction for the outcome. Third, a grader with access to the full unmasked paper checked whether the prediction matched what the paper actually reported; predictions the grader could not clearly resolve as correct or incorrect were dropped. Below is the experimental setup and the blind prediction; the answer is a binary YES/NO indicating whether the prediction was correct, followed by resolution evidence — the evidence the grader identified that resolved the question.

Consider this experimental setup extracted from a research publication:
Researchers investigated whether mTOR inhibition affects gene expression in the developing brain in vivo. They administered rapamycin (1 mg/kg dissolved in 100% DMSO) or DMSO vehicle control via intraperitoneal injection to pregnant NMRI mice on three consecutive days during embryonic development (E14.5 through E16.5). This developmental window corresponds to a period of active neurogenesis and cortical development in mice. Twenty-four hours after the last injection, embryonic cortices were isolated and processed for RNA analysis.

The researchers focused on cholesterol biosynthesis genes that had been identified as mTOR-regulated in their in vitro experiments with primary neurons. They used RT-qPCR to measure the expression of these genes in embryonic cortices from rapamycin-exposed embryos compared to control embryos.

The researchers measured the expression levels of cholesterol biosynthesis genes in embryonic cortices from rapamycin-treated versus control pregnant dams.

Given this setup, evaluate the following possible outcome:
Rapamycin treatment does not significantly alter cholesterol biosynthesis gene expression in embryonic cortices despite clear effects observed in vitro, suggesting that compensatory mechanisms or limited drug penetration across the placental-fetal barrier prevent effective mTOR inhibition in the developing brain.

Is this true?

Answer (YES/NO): NO